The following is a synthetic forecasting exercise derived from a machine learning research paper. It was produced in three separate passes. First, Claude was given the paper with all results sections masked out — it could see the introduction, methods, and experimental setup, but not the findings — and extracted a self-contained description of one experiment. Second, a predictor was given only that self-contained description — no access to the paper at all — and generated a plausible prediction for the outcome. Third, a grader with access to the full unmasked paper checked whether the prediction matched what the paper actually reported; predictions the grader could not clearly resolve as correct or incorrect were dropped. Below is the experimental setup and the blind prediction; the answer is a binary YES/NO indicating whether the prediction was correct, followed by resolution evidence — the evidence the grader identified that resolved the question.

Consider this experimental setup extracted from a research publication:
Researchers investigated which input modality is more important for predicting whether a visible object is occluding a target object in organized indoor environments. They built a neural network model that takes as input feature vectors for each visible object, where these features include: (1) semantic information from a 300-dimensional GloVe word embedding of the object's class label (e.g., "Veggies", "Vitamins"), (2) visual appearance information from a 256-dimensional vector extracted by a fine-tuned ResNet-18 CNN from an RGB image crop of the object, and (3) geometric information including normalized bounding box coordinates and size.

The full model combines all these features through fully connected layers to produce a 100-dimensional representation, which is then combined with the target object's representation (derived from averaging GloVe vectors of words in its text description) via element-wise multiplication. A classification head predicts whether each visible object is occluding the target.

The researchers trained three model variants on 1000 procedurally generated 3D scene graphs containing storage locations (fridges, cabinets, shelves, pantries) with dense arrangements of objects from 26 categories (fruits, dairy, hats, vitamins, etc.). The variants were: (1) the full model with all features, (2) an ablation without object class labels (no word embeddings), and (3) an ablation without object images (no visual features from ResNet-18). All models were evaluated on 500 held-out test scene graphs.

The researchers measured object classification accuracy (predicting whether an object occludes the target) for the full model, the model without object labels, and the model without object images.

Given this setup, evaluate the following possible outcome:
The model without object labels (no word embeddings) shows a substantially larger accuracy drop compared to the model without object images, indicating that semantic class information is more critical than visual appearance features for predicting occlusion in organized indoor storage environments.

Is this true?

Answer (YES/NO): NO